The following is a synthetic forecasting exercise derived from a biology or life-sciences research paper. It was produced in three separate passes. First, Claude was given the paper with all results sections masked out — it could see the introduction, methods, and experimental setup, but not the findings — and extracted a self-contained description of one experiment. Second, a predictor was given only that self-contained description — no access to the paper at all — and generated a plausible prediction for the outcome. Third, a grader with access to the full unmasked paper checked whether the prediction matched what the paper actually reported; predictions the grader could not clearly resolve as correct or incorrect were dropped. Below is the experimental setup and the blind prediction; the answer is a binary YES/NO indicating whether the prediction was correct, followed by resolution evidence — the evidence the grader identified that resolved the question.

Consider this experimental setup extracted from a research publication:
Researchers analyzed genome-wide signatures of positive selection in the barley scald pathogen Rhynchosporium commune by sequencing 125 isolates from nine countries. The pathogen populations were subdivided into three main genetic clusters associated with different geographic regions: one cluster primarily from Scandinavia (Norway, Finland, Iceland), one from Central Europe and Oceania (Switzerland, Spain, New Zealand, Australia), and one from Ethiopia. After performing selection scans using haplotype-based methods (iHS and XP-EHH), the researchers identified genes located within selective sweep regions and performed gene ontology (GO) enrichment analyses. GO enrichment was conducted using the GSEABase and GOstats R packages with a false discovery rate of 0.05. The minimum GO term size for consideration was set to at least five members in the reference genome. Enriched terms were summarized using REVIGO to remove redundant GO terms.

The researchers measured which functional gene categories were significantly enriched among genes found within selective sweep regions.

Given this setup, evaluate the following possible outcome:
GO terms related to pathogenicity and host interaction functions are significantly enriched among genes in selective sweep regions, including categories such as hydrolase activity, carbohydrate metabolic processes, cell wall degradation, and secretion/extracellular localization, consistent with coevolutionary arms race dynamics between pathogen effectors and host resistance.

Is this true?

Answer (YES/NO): NO